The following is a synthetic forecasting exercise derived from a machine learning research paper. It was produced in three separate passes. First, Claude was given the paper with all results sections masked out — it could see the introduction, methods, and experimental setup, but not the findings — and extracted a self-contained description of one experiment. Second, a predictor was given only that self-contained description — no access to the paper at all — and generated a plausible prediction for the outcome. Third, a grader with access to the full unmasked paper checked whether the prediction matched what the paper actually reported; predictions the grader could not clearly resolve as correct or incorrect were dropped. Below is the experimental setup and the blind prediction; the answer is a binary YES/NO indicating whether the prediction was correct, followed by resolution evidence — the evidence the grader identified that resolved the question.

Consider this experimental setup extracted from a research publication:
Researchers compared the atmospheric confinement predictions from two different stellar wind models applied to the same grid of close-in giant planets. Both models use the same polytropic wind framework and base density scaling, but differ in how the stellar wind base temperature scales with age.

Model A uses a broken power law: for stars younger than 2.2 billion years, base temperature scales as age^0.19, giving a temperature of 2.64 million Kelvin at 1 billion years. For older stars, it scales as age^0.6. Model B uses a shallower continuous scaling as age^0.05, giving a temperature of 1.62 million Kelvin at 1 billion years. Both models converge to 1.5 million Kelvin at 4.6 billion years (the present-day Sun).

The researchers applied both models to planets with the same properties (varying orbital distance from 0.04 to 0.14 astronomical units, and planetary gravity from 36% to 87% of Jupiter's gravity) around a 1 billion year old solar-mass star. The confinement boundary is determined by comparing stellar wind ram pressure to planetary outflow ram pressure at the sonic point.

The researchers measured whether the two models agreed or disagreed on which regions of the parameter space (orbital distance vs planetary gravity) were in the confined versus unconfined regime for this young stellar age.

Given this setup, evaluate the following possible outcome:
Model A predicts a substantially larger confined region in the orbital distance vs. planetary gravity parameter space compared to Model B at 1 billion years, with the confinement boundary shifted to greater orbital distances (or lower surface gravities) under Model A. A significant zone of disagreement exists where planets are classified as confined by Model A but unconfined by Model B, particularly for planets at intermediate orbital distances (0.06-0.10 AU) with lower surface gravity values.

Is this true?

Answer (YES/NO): YES